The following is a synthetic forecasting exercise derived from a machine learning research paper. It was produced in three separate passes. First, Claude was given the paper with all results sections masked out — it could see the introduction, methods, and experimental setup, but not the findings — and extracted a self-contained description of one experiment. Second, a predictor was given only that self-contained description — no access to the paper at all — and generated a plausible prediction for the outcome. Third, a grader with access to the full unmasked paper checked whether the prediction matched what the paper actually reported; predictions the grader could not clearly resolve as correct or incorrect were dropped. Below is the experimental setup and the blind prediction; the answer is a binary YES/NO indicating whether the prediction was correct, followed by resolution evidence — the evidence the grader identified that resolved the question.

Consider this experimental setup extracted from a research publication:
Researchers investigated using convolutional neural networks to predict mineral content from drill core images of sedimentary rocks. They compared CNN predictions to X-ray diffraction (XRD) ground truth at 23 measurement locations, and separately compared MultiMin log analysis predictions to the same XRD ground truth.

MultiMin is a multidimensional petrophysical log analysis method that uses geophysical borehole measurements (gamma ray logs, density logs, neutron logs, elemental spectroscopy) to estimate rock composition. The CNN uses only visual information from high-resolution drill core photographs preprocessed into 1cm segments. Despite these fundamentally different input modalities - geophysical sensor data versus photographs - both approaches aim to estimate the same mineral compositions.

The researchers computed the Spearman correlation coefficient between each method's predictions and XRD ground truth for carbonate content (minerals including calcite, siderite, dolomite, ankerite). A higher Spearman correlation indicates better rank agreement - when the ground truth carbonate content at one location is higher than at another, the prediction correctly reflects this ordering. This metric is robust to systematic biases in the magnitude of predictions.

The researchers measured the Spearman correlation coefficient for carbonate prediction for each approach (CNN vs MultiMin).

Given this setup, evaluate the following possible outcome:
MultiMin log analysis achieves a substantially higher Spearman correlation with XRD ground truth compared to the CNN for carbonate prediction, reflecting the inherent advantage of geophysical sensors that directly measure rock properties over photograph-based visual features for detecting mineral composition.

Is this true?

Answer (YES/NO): NO